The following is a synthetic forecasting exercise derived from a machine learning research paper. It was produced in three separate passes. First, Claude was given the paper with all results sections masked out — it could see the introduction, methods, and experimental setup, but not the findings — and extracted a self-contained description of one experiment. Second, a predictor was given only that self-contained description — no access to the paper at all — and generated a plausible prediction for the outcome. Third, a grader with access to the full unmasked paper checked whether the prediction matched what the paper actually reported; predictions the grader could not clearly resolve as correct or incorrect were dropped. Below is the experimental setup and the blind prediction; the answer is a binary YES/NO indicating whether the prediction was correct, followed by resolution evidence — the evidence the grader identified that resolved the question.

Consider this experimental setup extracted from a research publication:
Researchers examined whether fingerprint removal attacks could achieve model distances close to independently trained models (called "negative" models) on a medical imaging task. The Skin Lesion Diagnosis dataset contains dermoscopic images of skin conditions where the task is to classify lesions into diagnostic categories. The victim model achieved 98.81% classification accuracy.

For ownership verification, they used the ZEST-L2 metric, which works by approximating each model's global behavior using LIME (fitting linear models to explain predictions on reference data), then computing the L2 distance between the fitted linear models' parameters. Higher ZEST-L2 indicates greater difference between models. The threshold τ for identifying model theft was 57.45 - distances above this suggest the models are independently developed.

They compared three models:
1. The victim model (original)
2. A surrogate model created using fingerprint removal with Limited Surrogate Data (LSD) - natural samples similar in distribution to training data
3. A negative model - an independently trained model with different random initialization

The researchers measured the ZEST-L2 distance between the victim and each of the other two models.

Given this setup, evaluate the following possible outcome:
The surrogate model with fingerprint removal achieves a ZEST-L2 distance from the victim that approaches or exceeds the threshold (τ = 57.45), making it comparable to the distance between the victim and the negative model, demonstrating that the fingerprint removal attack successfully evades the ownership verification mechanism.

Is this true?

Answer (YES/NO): YES